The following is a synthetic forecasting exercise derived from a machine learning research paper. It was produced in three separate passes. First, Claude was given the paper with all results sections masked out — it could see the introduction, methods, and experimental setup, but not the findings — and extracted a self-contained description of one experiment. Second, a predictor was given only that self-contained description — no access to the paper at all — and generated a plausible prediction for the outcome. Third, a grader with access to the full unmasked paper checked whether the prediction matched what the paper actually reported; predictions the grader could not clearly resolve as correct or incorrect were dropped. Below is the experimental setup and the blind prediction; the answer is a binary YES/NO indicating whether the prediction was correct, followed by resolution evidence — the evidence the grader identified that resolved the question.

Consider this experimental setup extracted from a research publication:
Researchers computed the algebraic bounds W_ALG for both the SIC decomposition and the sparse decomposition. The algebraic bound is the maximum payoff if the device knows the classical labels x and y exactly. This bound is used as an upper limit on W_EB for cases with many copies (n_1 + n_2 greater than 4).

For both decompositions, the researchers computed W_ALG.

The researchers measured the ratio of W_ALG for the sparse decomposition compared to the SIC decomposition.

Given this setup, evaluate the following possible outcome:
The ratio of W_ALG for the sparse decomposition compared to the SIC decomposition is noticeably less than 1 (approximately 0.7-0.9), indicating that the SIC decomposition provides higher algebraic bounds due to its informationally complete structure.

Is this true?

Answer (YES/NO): NO